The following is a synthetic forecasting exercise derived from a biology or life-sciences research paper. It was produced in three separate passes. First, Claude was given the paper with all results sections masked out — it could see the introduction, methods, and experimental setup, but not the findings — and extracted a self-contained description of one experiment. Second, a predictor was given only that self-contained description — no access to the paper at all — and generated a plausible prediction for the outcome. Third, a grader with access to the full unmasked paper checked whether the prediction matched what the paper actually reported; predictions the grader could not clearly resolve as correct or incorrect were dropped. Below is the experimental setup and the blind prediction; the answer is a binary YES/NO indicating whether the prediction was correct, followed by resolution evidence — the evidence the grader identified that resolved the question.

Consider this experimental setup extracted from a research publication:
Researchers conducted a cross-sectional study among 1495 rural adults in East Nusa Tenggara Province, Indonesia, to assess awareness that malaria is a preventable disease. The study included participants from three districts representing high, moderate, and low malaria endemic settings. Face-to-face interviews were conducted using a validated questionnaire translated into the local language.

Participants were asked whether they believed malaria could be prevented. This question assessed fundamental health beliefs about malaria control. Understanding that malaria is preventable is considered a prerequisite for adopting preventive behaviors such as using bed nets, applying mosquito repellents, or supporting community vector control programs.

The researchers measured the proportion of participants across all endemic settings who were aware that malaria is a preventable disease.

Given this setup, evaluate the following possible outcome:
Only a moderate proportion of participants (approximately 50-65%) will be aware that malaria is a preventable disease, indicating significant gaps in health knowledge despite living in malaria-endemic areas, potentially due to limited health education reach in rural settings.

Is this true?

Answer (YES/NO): NO